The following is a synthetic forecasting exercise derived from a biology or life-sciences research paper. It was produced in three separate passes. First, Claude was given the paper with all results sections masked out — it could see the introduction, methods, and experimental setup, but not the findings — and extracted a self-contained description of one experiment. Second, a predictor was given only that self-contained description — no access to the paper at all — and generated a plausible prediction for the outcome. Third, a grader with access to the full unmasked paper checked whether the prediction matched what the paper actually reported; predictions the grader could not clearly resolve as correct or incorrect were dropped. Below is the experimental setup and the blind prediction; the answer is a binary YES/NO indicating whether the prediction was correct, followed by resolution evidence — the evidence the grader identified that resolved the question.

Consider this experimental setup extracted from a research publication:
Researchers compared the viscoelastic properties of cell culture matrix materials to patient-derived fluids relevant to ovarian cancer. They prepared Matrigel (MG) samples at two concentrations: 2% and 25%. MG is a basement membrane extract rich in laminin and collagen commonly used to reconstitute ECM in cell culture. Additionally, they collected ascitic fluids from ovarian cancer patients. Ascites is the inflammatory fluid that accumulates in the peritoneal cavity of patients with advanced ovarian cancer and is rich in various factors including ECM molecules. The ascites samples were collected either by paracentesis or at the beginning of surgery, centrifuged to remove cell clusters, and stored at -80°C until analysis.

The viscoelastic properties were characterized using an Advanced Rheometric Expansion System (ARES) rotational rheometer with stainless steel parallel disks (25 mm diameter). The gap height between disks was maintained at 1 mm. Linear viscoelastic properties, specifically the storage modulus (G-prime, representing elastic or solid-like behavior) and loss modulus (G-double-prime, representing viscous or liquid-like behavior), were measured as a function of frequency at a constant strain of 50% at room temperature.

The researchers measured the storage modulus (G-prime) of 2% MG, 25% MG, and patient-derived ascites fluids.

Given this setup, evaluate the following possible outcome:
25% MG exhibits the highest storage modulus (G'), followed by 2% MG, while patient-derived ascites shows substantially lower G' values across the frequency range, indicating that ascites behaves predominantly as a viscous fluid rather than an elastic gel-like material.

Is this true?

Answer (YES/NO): NO